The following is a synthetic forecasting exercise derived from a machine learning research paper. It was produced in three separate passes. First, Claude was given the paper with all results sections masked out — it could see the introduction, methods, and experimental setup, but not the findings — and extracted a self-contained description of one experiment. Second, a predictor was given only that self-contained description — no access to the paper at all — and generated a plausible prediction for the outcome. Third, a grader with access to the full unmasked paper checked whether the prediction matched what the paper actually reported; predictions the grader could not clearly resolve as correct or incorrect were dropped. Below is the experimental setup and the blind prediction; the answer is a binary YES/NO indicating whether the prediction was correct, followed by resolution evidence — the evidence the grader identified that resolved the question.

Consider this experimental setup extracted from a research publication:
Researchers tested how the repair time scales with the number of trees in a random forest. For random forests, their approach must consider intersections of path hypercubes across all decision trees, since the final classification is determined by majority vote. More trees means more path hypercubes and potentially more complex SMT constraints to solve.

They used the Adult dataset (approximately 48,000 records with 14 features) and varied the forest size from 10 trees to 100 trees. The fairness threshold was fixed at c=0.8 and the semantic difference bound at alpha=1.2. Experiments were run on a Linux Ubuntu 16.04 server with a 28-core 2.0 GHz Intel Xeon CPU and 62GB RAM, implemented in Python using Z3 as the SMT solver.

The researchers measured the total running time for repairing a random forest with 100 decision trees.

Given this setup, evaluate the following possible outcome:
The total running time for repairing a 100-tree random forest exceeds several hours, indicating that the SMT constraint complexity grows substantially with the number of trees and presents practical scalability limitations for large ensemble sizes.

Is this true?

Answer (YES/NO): NO